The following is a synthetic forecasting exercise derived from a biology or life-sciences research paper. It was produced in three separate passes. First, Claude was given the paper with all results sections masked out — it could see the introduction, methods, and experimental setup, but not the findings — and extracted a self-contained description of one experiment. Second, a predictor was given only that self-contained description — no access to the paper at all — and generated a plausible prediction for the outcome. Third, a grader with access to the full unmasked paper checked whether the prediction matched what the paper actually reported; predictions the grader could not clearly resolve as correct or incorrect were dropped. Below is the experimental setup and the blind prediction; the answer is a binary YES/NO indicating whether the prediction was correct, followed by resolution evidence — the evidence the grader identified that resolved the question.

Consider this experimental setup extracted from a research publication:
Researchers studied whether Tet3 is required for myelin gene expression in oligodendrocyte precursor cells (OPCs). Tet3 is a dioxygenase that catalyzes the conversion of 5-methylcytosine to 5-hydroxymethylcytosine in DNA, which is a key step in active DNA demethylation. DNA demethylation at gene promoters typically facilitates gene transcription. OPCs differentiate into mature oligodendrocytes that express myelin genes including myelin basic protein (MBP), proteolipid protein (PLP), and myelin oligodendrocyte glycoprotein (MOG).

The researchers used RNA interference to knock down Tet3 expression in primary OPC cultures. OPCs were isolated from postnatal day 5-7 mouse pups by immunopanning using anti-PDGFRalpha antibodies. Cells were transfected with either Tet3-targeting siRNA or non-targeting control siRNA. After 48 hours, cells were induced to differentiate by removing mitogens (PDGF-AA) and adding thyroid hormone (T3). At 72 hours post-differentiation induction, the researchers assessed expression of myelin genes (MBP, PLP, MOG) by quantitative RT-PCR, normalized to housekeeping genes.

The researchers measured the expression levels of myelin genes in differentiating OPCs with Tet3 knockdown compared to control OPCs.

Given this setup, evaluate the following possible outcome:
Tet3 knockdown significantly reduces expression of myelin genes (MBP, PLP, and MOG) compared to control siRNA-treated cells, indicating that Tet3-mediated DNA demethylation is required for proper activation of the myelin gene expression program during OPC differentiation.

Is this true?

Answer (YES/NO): YES